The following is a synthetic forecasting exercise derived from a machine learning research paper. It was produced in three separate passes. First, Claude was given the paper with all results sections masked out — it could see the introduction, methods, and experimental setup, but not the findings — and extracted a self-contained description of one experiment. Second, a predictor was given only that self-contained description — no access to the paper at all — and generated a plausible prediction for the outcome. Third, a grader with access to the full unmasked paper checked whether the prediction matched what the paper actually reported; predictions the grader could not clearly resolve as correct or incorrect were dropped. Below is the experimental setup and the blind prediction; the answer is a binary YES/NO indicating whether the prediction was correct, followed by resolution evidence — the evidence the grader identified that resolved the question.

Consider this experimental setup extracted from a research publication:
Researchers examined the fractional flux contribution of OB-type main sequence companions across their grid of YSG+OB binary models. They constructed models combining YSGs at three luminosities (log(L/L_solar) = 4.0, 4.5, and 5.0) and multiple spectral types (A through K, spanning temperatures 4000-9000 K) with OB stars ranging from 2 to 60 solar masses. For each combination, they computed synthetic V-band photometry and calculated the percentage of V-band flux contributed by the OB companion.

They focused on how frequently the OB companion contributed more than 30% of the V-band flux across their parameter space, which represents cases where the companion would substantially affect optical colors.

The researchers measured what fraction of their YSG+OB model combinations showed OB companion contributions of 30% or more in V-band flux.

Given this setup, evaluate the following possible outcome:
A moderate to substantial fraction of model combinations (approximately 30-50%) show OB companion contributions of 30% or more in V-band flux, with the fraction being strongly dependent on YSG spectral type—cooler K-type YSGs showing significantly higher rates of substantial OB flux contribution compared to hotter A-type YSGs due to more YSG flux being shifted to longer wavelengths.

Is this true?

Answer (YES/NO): NO